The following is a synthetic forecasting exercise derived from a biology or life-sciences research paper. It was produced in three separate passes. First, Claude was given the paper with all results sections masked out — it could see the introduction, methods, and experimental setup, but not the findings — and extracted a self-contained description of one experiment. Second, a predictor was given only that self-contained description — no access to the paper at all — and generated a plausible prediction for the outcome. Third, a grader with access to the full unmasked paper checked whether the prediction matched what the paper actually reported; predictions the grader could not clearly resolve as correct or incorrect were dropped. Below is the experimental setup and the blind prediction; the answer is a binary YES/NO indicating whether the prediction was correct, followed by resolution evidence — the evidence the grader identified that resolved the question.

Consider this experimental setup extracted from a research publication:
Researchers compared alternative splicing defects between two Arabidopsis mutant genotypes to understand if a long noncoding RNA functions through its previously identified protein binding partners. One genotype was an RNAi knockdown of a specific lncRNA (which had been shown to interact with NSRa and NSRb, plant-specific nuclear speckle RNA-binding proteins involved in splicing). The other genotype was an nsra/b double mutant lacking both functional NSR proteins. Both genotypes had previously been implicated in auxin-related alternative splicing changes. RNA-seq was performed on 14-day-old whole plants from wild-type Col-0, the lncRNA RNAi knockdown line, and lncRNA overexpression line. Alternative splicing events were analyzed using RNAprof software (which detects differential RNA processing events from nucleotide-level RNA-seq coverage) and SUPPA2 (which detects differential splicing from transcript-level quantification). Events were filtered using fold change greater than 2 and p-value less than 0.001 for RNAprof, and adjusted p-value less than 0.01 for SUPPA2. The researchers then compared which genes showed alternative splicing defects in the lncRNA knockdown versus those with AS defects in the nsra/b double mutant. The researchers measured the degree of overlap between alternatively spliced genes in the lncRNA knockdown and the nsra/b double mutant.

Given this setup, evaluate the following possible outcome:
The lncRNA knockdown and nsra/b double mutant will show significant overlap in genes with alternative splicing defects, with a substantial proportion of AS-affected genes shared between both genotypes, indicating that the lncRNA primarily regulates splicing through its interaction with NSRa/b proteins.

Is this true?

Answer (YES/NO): NO